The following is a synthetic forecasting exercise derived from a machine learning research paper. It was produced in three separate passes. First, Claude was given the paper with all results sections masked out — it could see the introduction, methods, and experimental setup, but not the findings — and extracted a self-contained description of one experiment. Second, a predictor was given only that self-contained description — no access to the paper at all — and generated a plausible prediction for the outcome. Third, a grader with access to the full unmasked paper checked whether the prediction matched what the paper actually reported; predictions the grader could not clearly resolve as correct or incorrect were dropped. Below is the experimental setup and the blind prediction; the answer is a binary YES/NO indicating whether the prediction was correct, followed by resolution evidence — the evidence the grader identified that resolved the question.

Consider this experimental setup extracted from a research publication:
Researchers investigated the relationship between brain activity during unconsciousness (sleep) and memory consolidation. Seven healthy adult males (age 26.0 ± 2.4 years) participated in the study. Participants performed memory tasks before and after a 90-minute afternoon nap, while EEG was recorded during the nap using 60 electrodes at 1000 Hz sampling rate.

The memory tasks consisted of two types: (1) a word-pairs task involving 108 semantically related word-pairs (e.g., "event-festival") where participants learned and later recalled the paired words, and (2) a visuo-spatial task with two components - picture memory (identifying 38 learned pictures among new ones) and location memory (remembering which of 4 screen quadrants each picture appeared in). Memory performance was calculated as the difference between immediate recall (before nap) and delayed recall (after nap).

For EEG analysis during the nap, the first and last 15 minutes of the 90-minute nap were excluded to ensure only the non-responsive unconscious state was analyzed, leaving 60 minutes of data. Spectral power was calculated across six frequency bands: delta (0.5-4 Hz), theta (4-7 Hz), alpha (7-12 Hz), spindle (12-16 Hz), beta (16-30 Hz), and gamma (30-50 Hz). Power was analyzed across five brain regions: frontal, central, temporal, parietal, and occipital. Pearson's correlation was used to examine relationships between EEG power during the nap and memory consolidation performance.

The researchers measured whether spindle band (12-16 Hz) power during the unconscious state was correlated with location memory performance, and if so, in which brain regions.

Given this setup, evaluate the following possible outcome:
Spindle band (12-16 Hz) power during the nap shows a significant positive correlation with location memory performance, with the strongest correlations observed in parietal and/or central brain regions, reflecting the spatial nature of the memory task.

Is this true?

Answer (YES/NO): NO